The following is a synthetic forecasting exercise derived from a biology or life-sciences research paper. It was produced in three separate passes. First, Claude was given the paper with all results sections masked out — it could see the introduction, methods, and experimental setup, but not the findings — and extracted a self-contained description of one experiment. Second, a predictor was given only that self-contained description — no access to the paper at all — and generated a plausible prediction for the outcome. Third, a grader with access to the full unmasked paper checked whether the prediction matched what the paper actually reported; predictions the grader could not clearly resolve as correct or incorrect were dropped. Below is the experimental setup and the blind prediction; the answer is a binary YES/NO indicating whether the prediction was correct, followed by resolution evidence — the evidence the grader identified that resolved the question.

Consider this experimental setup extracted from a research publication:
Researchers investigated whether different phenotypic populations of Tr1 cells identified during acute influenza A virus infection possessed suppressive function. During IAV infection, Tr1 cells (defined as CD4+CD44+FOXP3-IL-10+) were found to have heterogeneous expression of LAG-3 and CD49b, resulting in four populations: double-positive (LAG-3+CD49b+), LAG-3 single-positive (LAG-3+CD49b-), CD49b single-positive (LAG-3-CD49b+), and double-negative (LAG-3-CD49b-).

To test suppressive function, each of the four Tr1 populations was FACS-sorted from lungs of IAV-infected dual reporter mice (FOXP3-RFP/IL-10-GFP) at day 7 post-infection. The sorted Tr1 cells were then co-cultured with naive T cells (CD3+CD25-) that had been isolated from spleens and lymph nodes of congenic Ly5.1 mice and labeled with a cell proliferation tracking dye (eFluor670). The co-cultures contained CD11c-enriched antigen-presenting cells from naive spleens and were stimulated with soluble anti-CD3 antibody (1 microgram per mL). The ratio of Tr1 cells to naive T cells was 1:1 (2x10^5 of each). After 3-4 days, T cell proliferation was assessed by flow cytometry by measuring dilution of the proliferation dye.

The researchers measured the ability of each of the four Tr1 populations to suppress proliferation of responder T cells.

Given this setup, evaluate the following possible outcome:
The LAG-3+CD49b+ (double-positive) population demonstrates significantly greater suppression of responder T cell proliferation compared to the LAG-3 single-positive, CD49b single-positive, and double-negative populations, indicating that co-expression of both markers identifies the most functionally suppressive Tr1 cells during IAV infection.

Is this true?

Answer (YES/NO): NO